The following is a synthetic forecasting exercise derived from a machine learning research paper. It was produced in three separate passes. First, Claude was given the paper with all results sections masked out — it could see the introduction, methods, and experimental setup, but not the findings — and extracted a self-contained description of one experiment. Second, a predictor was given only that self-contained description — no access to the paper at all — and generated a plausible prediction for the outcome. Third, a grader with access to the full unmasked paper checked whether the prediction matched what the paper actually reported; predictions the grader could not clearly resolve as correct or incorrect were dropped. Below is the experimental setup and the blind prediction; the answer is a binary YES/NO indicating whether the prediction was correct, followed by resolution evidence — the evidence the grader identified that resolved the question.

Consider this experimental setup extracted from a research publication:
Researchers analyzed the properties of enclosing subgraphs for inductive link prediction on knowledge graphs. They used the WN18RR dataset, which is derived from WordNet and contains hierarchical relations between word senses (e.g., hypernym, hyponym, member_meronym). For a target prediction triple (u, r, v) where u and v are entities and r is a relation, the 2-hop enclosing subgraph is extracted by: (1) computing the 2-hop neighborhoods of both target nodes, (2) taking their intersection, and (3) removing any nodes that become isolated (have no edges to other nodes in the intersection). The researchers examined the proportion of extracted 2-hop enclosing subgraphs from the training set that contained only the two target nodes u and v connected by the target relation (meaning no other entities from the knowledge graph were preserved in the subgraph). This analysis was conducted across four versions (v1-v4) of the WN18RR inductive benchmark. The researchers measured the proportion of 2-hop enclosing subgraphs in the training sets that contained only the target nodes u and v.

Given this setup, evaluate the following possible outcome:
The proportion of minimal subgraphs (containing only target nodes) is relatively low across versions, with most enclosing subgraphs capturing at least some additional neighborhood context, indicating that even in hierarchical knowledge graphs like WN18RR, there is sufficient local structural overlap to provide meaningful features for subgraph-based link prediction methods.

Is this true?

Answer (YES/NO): NO